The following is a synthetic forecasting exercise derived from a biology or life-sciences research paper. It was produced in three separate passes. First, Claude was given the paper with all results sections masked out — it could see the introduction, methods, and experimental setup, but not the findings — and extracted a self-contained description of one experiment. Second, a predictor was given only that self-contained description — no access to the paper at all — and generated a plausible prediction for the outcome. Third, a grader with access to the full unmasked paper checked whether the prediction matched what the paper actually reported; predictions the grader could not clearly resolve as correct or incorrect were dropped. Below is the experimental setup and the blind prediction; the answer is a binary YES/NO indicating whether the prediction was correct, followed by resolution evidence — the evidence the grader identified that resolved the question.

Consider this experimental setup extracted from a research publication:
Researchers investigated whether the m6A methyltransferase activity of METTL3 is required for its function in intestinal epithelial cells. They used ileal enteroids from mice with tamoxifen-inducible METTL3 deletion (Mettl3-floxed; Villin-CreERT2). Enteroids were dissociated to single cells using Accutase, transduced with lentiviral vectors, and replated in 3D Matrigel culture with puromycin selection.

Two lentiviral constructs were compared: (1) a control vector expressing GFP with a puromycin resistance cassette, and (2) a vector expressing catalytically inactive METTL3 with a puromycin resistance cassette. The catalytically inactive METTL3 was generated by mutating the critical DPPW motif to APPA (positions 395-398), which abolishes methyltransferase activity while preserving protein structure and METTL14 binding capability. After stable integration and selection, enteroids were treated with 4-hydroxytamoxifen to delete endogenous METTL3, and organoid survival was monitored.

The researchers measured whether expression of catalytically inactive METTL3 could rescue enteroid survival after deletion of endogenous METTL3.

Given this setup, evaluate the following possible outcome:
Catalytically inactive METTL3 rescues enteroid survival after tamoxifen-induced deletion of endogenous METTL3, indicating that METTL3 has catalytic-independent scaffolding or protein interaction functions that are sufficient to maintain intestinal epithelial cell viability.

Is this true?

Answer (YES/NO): NO